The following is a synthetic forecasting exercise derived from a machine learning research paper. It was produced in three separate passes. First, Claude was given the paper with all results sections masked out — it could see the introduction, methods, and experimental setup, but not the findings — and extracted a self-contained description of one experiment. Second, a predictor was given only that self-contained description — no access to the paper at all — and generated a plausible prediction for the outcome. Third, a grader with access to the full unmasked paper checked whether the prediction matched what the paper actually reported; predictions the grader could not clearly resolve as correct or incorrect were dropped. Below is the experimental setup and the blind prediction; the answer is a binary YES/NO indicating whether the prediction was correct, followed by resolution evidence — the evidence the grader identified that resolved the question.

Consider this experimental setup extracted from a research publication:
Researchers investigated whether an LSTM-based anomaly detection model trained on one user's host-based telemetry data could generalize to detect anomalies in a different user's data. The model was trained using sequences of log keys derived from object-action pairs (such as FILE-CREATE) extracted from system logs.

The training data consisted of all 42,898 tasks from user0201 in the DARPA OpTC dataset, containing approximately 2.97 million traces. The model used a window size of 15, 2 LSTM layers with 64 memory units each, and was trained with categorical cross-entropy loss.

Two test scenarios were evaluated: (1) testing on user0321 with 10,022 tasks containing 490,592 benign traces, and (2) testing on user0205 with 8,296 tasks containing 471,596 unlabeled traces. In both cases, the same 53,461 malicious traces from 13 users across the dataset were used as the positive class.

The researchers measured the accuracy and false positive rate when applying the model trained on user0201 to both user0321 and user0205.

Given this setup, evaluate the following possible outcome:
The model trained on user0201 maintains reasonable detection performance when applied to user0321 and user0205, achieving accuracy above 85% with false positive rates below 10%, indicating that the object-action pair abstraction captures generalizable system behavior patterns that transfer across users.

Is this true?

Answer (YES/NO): YES